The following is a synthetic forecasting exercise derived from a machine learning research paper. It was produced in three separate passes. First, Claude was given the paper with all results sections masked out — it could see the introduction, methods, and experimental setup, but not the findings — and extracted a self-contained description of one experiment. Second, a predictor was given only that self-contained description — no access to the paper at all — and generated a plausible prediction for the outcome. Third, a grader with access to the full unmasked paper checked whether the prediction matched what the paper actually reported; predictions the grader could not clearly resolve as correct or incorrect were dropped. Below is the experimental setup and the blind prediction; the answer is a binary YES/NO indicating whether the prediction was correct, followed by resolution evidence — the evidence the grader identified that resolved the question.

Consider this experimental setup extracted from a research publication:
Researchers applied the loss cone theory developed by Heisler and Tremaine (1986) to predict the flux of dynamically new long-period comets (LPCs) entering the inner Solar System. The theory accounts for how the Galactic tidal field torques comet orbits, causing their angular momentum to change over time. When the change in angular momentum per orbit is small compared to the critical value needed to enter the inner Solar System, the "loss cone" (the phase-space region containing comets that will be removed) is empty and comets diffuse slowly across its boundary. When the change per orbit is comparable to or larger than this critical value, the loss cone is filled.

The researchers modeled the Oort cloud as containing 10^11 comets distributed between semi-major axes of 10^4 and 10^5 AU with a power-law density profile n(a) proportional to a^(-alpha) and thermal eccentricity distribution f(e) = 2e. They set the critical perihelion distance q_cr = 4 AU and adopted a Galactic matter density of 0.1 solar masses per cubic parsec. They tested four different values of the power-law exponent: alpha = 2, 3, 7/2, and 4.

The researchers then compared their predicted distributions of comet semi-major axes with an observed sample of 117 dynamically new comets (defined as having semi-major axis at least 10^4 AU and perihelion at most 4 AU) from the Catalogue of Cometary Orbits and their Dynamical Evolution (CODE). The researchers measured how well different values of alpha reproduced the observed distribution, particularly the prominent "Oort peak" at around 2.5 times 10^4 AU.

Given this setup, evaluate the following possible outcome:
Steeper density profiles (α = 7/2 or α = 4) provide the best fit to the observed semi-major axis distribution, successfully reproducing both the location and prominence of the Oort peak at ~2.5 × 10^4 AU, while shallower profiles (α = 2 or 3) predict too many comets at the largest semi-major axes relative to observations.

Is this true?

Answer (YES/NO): NO